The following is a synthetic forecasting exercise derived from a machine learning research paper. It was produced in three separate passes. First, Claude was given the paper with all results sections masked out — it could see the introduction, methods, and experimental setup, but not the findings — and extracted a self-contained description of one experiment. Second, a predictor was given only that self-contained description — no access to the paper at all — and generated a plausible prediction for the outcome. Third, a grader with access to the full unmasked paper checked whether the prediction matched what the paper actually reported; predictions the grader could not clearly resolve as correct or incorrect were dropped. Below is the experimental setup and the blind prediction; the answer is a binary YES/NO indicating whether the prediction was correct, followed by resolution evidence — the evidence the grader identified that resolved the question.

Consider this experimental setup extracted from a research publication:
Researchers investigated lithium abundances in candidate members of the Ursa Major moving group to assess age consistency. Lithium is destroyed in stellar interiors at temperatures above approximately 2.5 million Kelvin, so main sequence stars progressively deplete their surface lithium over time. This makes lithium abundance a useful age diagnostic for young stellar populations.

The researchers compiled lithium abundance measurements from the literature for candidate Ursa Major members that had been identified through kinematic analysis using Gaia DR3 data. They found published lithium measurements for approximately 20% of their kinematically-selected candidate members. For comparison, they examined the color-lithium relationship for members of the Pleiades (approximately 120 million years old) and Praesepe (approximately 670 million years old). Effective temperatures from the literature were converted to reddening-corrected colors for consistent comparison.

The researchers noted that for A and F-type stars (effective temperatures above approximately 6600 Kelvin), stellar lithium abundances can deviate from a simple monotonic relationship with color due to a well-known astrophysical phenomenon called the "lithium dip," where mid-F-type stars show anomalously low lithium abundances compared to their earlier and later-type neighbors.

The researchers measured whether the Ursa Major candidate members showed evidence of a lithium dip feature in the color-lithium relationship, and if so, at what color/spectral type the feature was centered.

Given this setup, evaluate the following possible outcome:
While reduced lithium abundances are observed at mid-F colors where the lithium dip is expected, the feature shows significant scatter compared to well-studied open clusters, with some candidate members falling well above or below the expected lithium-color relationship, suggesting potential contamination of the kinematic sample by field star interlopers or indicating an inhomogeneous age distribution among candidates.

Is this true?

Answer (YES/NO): NO